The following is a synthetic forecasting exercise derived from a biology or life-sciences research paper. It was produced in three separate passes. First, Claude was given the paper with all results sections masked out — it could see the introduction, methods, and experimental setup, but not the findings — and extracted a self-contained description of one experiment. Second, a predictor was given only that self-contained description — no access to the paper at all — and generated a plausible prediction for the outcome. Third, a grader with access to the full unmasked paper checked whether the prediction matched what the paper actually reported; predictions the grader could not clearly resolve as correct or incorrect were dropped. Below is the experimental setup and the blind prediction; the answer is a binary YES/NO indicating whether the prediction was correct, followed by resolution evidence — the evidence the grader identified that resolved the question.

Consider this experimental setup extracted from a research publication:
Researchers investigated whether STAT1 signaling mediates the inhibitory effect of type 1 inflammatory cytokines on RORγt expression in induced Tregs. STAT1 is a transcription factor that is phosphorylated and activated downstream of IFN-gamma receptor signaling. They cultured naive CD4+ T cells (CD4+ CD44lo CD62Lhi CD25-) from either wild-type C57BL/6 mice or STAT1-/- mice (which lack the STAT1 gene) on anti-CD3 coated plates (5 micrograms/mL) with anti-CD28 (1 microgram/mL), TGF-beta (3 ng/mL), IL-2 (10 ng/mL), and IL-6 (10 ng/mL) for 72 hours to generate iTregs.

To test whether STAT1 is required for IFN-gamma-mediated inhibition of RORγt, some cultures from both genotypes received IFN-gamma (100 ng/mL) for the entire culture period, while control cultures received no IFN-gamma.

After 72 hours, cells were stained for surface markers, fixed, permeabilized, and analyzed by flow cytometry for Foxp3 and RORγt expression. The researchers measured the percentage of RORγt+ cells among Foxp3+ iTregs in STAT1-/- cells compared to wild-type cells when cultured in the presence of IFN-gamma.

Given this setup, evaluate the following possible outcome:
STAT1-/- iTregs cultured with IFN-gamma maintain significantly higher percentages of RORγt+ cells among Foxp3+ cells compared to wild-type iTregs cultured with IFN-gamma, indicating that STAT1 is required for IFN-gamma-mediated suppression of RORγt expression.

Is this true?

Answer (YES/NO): YES